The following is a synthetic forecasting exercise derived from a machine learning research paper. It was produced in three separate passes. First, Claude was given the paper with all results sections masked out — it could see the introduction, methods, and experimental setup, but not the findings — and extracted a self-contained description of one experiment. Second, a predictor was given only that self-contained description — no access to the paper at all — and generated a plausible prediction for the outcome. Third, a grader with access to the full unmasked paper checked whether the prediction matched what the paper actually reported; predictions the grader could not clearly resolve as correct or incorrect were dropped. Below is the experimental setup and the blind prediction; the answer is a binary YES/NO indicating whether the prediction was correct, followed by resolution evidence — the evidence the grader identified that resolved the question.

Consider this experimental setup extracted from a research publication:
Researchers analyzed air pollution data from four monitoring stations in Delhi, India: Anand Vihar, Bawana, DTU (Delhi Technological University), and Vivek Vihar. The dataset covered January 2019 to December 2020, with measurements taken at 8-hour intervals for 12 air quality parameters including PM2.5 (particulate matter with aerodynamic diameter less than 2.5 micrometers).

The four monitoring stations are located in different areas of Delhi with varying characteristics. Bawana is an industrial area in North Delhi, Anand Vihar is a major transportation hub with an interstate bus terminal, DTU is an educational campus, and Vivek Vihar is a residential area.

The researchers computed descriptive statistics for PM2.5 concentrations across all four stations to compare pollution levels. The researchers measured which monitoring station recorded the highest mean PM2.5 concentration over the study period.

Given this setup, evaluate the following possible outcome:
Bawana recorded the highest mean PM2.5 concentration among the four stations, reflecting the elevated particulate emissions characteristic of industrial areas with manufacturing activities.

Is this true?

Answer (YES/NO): YES